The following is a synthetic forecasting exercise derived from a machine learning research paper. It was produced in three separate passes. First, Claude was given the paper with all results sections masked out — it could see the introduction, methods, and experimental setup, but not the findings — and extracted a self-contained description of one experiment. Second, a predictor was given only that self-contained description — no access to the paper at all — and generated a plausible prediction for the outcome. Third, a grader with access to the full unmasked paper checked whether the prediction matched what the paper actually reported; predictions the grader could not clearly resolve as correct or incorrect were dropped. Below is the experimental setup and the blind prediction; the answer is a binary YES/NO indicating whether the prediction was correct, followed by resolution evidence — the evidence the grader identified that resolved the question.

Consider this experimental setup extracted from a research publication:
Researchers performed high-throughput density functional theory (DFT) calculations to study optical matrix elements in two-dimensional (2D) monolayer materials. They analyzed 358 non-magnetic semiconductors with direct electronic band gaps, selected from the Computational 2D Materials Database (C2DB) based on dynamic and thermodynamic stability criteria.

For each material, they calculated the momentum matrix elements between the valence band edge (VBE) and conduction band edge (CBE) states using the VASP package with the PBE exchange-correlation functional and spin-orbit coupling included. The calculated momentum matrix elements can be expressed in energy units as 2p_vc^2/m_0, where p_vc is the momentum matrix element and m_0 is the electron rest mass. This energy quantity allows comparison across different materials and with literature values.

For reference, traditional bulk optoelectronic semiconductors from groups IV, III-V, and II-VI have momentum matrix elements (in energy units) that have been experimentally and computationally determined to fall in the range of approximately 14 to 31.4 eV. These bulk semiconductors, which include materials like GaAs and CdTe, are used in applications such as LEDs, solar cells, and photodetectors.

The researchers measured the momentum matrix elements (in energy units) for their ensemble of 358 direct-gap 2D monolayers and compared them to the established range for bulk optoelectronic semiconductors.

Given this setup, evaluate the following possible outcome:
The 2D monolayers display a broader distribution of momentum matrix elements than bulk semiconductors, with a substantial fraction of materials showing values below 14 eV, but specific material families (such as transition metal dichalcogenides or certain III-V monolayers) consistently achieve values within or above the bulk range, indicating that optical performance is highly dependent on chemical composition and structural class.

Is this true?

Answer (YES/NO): NO